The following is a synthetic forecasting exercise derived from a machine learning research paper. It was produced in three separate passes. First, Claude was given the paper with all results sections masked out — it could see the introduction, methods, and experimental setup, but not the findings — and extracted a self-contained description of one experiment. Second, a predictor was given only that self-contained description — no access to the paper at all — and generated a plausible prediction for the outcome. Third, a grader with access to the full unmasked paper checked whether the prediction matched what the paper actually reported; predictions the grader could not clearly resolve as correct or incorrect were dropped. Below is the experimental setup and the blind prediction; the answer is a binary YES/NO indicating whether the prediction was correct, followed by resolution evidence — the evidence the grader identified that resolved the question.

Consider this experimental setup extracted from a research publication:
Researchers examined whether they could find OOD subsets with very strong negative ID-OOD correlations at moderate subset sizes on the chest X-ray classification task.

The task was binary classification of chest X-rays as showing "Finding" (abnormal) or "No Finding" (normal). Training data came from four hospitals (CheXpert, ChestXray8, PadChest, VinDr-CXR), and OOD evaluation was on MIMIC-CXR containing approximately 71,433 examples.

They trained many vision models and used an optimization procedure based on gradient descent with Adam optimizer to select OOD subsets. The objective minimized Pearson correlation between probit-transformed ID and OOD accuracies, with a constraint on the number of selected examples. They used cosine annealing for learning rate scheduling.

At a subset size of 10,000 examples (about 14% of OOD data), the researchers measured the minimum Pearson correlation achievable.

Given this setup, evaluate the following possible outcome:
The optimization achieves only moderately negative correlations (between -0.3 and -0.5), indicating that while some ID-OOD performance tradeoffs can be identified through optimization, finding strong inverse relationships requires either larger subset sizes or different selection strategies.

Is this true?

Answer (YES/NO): NO